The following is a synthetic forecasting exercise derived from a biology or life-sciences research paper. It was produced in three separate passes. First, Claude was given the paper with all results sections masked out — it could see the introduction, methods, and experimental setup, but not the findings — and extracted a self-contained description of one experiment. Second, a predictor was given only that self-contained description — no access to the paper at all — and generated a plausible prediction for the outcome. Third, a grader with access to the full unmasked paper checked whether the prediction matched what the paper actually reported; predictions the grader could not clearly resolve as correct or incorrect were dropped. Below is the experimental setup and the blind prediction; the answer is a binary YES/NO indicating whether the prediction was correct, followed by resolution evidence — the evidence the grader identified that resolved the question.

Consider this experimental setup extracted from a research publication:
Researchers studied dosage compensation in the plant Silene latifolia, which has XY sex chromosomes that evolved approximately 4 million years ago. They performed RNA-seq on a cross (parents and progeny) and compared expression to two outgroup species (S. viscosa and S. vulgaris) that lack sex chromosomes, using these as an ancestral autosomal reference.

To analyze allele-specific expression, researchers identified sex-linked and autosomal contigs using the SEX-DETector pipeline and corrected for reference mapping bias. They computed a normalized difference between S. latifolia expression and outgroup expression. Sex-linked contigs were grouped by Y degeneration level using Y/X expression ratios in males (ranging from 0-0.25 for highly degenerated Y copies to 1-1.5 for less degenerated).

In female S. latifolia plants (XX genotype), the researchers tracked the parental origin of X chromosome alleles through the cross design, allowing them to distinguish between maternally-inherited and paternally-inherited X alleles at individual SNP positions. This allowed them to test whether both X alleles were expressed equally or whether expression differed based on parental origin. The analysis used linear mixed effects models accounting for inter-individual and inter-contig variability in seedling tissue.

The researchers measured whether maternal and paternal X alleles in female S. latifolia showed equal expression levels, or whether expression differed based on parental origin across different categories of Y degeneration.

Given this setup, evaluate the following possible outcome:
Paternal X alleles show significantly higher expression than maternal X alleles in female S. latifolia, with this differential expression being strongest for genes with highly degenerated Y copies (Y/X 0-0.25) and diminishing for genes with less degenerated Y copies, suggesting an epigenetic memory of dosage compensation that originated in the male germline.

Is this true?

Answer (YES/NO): NO